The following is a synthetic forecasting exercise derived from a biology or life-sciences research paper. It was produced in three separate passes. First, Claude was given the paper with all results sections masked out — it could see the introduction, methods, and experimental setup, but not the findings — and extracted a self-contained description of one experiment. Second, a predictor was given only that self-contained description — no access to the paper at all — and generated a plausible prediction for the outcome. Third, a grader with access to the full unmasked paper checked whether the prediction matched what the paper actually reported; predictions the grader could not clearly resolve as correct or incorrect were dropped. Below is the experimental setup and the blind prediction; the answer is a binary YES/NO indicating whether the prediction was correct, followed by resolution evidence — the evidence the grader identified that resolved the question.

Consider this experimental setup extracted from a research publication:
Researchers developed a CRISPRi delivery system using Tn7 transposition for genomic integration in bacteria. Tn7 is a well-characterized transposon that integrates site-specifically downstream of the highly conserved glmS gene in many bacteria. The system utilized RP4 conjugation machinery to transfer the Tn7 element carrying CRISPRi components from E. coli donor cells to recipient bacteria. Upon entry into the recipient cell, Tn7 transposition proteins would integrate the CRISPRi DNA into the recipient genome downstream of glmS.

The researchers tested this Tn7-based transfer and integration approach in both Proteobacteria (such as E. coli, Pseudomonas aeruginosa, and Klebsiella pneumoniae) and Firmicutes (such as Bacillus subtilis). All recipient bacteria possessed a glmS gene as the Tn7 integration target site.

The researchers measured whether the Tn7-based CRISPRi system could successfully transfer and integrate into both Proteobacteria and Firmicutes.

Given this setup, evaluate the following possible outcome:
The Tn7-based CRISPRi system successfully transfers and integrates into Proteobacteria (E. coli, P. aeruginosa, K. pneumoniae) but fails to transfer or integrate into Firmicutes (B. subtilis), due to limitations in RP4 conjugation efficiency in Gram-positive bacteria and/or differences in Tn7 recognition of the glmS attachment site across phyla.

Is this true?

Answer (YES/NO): YES